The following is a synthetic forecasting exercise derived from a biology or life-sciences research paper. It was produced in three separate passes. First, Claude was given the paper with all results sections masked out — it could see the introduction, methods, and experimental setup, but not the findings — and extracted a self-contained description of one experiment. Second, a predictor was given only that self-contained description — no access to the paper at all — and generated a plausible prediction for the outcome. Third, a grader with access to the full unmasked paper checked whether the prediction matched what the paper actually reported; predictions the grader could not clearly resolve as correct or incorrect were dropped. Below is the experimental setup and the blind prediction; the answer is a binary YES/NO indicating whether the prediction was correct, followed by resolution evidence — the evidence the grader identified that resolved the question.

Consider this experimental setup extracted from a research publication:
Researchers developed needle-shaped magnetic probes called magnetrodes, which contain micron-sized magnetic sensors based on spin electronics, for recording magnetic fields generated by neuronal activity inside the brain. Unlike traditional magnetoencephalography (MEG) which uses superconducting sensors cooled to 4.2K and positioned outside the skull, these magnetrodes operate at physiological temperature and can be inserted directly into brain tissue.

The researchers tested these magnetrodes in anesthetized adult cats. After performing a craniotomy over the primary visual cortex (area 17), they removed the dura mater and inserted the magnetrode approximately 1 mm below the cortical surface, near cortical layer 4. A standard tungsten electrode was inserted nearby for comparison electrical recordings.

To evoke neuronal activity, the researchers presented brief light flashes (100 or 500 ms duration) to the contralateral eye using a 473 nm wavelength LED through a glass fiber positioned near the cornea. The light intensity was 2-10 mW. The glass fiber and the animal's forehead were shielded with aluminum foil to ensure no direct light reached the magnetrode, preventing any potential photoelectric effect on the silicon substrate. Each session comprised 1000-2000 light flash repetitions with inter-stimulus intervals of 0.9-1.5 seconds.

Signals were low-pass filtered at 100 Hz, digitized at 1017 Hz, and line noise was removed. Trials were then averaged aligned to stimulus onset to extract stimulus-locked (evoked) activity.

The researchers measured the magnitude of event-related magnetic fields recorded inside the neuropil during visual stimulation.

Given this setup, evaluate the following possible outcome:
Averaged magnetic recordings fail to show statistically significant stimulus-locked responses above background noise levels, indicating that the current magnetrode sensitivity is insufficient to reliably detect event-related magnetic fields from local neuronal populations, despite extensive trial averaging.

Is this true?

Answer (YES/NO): NO